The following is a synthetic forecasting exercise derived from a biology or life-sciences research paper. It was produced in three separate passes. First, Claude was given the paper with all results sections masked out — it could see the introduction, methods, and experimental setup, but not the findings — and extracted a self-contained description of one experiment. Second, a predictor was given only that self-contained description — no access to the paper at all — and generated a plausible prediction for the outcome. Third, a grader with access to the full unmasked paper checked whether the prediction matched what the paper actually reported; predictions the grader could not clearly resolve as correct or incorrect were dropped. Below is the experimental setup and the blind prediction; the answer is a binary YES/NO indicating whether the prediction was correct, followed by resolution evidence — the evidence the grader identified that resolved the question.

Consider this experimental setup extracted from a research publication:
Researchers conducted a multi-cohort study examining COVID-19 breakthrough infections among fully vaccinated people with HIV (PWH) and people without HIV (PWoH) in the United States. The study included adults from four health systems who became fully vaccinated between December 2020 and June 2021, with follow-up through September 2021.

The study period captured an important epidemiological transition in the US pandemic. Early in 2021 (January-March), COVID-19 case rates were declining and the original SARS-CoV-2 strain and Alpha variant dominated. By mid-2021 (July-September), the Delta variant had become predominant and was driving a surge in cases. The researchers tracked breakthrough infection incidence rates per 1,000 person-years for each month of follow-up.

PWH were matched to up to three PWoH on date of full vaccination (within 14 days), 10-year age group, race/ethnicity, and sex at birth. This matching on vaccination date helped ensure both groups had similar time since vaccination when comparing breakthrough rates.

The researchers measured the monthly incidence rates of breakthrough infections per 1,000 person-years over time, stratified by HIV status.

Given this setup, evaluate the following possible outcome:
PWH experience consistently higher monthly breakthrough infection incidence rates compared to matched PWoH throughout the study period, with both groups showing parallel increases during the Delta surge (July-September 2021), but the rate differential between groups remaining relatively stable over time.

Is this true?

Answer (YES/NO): NO